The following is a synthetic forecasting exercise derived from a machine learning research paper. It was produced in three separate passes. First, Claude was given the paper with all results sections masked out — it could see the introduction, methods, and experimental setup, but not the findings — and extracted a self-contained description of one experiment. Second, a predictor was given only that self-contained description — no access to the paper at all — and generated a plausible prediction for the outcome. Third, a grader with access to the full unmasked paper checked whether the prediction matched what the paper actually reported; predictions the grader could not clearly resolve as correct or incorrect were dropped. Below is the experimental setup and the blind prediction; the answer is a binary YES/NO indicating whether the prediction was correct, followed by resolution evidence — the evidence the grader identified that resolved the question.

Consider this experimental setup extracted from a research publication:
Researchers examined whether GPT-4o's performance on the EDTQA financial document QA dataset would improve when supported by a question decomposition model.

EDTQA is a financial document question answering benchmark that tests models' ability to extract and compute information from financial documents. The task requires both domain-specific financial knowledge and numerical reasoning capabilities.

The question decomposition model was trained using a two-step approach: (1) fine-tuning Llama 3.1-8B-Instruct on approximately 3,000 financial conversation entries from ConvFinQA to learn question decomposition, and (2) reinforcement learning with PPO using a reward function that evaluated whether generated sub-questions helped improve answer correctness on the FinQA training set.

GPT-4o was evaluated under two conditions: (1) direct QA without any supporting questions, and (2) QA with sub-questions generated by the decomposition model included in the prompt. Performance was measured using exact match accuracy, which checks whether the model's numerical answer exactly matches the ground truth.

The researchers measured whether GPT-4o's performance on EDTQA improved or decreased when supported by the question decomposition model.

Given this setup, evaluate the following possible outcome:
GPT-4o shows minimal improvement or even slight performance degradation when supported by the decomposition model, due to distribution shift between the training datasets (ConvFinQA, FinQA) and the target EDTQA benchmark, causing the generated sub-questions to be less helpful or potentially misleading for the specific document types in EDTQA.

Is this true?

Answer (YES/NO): YES